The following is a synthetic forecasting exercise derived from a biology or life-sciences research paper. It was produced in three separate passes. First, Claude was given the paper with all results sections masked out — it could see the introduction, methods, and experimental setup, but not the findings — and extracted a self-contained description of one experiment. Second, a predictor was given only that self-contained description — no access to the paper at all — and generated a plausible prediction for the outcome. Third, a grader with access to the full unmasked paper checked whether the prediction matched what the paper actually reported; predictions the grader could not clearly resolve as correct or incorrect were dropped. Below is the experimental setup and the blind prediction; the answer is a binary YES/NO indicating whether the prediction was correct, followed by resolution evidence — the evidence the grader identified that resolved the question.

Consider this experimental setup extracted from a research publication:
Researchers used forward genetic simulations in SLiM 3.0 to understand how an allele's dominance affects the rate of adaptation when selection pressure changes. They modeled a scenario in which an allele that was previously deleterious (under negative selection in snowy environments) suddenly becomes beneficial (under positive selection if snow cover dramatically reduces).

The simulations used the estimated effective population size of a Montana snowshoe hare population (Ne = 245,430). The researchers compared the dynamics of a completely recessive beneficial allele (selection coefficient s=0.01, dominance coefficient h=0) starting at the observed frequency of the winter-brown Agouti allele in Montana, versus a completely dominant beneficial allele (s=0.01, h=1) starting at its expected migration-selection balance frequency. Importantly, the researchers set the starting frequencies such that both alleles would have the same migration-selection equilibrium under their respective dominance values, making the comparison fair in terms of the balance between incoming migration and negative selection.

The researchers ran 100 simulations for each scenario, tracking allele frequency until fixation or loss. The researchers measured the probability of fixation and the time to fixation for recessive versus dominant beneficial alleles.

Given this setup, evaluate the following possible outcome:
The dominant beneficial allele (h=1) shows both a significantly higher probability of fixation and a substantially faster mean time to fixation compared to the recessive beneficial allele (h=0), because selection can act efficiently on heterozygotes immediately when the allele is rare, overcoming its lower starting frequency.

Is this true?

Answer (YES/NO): NO